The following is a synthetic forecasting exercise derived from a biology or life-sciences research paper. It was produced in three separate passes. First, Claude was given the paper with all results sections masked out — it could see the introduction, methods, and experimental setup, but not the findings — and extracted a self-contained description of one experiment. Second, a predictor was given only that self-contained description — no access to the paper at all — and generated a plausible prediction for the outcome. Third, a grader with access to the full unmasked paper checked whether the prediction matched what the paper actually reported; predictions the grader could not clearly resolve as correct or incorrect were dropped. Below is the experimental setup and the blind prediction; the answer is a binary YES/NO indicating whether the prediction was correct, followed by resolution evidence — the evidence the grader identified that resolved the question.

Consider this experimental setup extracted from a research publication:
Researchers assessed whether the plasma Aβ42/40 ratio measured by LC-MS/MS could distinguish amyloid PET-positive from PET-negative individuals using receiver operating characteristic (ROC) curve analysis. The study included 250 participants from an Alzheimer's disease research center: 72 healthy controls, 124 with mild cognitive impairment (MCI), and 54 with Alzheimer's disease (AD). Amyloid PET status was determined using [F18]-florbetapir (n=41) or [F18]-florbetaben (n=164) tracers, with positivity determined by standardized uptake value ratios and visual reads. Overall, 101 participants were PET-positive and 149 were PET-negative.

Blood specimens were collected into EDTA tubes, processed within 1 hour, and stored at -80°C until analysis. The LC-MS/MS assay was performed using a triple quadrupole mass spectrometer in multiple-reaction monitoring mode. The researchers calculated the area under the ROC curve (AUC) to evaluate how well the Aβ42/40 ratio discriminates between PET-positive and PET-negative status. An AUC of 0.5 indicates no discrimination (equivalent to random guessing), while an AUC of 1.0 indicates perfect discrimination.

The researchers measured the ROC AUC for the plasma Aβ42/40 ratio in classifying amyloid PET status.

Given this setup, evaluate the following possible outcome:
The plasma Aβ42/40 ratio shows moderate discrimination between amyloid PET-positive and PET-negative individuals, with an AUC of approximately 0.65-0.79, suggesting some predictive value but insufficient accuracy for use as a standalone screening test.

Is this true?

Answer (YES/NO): NO